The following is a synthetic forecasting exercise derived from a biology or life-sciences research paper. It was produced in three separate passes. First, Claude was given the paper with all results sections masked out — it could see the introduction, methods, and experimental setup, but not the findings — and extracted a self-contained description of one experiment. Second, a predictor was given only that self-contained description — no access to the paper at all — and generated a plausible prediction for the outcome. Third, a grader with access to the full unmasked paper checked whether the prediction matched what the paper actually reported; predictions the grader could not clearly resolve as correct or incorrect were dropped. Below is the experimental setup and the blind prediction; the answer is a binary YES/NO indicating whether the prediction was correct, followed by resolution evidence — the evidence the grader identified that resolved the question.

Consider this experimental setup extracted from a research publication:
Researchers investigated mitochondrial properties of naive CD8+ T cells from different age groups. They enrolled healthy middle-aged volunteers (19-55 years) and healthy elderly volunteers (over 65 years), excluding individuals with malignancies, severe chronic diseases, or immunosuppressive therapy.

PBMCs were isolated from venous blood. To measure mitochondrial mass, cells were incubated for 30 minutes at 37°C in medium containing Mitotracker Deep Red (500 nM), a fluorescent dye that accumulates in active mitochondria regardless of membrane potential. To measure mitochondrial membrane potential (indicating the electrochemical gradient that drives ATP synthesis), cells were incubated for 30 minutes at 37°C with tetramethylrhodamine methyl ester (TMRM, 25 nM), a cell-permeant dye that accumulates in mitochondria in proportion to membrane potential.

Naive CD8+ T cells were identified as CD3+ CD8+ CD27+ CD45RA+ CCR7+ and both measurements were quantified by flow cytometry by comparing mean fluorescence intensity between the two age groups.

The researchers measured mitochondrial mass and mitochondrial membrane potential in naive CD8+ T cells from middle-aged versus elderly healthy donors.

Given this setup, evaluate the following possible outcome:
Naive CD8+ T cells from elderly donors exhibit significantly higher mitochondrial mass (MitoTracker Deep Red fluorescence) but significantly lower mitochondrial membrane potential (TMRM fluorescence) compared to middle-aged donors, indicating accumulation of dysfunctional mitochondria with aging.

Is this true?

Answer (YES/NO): NO